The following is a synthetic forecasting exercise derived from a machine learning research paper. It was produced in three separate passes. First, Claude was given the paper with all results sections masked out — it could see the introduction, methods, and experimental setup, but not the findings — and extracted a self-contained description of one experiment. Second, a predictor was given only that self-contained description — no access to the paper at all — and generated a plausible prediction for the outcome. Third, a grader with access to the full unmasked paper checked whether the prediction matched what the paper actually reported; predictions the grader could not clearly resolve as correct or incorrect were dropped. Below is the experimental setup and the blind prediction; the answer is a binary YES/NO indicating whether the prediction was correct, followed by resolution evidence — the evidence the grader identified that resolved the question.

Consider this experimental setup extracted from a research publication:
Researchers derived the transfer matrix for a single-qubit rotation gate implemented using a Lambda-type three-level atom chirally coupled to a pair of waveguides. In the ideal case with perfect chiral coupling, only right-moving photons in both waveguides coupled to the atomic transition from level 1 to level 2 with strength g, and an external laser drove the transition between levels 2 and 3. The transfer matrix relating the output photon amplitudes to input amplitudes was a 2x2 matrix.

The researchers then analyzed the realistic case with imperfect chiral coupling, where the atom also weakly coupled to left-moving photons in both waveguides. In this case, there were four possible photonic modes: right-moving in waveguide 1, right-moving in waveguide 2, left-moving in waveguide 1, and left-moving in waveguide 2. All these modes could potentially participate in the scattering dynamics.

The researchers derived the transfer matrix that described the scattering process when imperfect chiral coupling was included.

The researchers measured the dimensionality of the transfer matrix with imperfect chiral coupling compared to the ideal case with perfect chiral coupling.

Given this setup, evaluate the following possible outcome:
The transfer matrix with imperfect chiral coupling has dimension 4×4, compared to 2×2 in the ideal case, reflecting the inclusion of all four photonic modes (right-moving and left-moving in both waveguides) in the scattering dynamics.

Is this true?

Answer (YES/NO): YES